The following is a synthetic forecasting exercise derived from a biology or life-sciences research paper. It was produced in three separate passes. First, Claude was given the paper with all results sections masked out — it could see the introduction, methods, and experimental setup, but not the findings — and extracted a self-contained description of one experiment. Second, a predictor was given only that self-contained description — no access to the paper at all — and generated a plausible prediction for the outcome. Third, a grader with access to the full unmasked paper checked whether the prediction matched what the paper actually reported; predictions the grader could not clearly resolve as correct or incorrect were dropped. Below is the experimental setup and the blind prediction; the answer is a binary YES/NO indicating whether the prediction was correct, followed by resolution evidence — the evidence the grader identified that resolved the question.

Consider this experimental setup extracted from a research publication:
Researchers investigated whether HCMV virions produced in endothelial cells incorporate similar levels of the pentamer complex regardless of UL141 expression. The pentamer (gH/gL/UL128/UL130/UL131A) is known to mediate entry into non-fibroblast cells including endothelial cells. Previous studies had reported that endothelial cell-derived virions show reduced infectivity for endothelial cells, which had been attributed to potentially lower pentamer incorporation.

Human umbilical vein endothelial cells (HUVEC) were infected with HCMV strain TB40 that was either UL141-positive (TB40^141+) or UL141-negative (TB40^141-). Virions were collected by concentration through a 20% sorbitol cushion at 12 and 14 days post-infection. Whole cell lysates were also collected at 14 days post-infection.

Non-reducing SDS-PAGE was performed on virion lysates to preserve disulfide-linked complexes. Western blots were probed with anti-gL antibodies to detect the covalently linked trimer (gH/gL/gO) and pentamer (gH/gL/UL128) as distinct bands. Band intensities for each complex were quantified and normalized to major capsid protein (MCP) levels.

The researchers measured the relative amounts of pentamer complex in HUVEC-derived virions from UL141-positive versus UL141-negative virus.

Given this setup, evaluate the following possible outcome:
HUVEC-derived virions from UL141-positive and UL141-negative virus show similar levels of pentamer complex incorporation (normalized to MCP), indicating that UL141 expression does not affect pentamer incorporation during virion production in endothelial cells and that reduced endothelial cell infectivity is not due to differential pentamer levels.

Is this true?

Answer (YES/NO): YES